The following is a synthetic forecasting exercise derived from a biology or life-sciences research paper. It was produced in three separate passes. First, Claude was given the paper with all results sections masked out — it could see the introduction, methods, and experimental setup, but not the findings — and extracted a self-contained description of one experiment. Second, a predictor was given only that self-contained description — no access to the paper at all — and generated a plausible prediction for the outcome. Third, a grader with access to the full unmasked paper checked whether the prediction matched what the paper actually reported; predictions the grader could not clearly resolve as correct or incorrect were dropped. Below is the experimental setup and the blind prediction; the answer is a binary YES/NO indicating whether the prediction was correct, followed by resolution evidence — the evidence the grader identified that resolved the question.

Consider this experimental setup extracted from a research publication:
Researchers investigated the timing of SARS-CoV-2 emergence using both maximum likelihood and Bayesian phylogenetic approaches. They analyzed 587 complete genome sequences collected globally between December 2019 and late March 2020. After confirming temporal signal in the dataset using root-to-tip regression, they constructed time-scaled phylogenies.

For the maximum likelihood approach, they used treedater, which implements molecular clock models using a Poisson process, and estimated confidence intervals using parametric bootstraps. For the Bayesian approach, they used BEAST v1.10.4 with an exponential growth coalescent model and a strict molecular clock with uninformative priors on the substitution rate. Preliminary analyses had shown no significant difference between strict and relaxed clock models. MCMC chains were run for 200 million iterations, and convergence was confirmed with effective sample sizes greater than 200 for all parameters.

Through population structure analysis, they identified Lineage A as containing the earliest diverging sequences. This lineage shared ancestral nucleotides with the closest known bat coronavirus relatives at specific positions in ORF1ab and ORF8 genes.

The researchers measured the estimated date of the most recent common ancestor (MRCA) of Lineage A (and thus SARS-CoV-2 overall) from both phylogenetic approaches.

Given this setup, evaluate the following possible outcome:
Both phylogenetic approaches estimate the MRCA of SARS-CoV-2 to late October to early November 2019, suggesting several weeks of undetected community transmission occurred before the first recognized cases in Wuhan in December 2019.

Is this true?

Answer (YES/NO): NO